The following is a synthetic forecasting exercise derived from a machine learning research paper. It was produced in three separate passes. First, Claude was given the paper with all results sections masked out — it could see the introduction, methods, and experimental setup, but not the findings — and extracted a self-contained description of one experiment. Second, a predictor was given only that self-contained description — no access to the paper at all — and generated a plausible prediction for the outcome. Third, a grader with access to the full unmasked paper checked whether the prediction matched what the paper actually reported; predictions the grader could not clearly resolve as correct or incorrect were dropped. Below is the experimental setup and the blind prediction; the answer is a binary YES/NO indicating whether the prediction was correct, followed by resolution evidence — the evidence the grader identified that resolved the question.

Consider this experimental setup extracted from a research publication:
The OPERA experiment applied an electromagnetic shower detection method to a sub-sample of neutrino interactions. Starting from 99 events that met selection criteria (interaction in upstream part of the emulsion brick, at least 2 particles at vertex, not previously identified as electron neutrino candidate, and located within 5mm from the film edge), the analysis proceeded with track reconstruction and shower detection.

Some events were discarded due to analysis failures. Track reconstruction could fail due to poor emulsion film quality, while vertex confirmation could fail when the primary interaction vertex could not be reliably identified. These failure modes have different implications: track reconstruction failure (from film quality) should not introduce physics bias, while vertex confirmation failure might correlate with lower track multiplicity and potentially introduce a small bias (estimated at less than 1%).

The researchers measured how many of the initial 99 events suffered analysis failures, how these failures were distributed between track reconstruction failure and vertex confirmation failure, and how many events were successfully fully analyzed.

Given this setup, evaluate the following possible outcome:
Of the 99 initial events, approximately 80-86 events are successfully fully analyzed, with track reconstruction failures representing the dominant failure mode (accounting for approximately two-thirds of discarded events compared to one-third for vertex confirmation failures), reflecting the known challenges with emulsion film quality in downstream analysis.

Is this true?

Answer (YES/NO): NO